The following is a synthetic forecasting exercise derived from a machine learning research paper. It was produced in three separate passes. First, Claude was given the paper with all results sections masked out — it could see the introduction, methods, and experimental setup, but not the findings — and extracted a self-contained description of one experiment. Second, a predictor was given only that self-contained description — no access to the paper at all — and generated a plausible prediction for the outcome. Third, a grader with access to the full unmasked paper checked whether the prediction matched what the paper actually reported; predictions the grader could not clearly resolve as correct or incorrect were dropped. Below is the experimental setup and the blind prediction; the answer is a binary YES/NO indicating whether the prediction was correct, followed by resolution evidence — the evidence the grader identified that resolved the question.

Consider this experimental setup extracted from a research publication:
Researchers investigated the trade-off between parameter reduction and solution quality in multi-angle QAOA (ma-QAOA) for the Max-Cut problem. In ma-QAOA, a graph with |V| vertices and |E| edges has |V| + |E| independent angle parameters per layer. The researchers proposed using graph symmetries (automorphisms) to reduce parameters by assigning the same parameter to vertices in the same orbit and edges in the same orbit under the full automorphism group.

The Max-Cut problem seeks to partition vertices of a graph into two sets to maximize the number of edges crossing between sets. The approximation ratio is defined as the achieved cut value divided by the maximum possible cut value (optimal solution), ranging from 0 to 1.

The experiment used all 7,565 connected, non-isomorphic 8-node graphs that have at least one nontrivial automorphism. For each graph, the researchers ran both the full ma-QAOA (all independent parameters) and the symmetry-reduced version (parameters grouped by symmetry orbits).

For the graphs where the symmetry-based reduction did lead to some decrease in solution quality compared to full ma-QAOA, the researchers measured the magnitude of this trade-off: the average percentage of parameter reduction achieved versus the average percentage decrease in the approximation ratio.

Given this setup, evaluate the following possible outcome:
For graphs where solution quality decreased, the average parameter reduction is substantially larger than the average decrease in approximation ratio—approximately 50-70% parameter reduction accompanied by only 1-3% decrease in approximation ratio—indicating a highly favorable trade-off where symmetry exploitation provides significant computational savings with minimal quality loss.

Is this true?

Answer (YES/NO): NO